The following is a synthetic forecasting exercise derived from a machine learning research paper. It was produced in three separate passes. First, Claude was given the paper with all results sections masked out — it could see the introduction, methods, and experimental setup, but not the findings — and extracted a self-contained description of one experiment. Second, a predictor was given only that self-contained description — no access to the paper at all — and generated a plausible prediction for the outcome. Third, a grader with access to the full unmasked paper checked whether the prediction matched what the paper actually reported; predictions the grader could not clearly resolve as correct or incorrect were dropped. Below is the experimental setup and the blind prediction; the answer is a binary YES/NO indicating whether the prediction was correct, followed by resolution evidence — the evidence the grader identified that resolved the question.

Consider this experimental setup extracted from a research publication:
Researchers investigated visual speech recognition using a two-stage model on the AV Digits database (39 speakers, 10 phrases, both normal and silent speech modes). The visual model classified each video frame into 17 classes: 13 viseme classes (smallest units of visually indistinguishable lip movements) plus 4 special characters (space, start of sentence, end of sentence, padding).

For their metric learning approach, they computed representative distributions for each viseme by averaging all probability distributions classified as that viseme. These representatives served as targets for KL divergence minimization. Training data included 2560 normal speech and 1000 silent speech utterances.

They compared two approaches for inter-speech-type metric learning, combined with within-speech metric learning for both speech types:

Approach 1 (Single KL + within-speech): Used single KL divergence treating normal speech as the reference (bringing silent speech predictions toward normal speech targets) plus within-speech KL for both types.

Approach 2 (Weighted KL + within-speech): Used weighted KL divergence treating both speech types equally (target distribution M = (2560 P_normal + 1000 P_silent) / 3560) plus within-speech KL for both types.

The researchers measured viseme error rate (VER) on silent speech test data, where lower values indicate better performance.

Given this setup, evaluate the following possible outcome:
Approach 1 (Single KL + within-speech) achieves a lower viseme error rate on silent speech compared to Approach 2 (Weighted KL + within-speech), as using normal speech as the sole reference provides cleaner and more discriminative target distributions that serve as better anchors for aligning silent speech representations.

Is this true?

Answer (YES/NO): NO